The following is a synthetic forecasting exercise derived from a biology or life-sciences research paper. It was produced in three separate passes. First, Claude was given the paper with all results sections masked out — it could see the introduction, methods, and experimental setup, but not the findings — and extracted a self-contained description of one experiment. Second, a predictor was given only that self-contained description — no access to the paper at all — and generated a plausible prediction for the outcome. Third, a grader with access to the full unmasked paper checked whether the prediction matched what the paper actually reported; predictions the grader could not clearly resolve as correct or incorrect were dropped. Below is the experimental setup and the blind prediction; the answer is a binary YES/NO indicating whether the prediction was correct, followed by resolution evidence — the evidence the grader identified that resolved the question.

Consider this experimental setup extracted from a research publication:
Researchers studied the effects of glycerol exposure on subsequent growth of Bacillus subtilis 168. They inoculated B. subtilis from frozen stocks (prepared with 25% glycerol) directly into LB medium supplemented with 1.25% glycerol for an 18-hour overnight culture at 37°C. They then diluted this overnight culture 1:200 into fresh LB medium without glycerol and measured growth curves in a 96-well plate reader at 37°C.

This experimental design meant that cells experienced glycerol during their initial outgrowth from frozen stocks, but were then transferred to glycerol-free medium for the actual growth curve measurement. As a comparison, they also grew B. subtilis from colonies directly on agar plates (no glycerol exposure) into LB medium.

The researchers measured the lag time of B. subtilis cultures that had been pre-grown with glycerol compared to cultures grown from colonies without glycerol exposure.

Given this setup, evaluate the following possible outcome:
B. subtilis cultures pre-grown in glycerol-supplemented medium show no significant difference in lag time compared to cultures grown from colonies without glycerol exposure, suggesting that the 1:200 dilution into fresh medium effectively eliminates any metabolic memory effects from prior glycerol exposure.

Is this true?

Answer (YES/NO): NO